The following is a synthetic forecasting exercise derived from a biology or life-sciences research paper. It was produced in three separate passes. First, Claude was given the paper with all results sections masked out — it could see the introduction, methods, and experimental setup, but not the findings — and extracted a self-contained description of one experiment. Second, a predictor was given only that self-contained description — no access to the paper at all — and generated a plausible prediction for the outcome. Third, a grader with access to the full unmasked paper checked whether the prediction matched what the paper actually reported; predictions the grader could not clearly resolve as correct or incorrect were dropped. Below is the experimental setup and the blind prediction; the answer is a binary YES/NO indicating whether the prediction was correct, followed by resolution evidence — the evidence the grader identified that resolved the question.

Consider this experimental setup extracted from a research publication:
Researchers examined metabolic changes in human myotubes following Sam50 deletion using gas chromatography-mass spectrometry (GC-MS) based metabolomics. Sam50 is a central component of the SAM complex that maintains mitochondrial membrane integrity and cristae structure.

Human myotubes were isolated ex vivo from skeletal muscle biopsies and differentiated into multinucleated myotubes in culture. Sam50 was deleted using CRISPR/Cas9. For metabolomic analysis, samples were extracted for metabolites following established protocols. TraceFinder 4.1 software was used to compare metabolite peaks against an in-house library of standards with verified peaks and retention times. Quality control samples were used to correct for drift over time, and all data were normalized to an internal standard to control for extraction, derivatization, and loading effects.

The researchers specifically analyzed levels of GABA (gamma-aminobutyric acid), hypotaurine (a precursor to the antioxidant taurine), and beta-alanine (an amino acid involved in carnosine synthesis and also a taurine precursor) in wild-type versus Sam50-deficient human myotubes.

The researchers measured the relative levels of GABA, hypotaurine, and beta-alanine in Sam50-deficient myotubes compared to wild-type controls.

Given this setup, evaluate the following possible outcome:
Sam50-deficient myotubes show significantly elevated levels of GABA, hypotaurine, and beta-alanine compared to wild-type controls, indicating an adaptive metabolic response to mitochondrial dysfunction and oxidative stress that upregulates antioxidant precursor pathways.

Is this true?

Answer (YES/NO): NO